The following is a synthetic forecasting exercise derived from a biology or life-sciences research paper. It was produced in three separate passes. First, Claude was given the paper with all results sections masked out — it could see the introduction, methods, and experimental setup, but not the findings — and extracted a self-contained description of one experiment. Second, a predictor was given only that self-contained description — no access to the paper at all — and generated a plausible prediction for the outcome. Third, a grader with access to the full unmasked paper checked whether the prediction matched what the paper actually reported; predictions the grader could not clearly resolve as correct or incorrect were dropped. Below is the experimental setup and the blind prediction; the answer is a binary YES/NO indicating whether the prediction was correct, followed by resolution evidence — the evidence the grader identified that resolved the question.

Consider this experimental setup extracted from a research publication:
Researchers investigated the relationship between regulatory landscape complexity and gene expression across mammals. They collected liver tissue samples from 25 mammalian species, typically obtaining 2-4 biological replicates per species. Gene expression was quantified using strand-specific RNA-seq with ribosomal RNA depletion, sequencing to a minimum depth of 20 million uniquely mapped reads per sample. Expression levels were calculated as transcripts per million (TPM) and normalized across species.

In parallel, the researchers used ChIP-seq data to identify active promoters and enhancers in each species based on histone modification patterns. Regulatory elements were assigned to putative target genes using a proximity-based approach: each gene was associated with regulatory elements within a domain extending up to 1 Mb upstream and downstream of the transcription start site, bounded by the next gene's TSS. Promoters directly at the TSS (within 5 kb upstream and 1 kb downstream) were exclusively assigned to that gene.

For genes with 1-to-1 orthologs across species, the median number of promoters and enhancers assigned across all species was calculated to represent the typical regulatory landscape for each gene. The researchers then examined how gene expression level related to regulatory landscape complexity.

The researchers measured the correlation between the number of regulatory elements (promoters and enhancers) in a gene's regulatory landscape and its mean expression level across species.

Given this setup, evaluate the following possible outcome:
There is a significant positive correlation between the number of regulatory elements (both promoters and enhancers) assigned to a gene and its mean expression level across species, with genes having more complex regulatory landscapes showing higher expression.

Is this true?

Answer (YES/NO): NO